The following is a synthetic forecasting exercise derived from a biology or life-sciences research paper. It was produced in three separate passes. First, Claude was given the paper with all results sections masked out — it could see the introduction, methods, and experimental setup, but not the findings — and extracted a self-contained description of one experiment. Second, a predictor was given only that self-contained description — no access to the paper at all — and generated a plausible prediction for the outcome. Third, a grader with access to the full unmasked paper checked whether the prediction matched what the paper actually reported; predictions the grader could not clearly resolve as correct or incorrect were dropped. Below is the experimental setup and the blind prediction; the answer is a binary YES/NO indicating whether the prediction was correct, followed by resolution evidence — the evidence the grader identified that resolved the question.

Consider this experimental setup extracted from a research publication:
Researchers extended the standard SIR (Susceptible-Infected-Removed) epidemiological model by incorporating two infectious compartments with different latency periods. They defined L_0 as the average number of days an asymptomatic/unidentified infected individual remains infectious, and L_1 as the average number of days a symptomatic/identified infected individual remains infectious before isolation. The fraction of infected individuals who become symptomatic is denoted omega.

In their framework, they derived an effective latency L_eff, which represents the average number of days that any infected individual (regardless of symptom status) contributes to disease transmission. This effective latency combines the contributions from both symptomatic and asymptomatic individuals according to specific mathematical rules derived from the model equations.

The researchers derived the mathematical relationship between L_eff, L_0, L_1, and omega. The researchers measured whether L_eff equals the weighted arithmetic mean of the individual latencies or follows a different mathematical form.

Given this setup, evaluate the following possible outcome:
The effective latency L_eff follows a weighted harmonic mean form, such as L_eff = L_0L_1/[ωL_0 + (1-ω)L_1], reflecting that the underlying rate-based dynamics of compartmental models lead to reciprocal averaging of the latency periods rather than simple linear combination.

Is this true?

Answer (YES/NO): YES